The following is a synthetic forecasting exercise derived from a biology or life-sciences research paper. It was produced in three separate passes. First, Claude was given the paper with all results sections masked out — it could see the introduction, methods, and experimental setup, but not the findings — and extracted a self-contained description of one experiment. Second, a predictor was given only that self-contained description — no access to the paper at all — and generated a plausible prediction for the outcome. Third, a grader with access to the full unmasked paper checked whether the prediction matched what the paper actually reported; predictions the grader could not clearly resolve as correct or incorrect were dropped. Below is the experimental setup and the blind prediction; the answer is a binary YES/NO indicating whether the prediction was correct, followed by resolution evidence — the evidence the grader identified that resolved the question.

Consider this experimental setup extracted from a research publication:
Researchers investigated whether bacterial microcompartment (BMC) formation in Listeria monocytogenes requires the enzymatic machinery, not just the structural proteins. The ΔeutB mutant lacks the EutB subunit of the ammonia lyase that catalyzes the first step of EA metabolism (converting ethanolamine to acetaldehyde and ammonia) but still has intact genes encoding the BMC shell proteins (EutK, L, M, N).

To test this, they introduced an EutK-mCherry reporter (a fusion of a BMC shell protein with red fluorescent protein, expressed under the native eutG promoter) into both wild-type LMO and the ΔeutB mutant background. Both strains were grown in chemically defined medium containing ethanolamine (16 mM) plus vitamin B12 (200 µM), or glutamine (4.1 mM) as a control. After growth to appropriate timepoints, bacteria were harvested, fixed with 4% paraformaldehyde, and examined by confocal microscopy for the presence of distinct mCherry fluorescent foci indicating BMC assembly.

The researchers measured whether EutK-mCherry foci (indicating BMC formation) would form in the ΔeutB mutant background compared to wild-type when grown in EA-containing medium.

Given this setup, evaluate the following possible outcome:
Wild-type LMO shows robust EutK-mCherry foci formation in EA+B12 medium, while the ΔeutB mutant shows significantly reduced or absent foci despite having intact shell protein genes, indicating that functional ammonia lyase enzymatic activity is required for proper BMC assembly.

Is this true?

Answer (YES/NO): YES